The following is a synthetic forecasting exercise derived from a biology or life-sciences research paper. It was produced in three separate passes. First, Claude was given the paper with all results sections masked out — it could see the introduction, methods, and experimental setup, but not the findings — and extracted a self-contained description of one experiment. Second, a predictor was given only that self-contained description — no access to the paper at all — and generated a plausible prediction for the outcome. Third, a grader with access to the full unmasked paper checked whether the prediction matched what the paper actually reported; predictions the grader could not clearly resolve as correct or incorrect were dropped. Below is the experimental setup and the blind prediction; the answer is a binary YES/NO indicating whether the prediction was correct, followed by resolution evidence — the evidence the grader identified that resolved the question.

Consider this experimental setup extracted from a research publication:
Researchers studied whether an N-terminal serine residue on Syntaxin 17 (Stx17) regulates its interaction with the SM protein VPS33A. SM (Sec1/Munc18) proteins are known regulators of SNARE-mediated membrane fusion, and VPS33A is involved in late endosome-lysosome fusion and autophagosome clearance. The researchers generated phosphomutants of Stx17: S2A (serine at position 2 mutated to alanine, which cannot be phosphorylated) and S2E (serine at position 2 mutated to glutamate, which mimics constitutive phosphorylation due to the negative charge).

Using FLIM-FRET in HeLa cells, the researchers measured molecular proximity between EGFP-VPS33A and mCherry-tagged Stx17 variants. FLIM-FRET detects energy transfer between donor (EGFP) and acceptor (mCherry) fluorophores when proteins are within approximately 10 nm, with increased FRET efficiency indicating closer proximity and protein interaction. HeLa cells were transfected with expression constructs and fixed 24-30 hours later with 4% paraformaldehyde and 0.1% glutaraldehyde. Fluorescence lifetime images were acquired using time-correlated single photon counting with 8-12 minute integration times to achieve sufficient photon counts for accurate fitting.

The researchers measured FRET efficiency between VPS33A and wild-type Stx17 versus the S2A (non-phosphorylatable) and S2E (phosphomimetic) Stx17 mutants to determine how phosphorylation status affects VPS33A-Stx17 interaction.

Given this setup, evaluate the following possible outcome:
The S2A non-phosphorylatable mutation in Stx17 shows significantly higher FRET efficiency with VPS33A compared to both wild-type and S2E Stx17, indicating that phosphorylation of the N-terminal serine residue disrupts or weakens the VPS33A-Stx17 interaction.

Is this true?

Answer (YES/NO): NO